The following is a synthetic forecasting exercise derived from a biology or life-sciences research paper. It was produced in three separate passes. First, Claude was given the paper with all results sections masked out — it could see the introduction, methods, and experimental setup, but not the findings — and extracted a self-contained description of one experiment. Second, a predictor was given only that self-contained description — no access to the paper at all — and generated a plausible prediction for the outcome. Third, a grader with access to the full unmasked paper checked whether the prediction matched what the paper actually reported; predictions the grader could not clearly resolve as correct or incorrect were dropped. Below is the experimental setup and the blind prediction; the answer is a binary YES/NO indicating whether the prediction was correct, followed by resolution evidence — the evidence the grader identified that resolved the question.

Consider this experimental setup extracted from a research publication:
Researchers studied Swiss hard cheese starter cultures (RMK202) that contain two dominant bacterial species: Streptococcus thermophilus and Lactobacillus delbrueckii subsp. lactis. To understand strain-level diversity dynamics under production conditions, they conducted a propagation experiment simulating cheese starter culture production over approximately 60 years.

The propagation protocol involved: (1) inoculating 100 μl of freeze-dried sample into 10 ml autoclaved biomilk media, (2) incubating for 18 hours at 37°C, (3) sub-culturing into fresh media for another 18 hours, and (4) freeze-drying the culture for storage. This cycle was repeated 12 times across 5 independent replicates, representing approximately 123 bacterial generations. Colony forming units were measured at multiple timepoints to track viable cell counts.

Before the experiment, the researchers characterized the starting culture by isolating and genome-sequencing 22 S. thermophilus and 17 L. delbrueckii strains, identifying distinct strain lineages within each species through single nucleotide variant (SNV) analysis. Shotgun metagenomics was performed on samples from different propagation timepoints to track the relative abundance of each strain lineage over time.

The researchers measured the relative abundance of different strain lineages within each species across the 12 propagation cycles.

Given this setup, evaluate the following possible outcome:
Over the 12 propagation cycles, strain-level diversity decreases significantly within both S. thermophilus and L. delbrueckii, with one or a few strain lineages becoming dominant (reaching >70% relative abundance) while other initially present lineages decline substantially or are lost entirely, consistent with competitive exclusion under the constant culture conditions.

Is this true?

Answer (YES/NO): NO